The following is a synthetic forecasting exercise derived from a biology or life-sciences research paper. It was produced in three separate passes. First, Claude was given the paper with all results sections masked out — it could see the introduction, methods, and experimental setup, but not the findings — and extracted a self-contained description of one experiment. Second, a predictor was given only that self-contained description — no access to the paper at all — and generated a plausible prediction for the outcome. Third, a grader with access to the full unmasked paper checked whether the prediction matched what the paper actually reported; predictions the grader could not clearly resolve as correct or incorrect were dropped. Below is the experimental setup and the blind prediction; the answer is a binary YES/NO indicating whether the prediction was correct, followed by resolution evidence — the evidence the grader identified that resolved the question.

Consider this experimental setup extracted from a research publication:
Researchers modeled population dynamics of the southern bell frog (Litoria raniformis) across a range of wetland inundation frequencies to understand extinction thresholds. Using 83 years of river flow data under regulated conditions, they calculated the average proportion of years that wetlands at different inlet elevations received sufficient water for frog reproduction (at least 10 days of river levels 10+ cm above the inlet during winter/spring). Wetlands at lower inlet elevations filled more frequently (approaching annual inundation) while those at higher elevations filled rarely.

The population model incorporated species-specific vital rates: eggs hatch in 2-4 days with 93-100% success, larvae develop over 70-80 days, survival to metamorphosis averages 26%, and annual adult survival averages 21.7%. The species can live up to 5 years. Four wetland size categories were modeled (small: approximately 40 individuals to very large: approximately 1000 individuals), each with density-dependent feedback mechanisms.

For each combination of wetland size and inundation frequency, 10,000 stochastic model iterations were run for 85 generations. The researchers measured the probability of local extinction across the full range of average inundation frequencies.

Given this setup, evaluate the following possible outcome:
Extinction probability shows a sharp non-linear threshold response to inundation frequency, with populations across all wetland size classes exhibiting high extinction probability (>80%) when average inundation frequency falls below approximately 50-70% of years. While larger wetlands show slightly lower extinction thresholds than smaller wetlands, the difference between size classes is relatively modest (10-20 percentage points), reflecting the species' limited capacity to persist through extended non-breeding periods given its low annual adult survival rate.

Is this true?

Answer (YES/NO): NO